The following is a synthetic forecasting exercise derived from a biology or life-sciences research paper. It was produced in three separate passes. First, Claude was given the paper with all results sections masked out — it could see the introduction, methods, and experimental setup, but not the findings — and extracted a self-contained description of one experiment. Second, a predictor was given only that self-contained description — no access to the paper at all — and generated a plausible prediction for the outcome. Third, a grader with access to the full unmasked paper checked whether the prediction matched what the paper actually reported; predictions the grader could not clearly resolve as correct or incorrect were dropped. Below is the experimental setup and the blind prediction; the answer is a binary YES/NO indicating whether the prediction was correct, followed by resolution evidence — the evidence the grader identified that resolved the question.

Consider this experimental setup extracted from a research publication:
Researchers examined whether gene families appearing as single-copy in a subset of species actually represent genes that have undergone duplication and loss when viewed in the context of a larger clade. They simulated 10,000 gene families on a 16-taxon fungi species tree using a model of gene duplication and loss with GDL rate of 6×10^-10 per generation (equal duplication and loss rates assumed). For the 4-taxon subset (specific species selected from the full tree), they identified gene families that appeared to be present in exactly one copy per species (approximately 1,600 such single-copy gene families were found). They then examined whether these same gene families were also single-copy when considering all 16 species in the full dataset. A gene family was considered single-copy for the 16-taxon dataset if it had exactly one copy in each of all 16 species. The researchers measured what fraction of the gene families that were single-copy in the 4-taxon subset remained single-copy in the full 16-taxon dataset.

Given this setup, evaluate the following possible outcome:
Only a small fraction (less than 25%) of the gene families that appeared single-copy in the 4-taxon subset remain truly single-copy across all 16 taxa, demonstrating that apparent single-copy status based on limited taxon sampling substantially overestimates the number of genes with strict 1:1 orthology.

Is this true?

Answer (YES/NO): YES